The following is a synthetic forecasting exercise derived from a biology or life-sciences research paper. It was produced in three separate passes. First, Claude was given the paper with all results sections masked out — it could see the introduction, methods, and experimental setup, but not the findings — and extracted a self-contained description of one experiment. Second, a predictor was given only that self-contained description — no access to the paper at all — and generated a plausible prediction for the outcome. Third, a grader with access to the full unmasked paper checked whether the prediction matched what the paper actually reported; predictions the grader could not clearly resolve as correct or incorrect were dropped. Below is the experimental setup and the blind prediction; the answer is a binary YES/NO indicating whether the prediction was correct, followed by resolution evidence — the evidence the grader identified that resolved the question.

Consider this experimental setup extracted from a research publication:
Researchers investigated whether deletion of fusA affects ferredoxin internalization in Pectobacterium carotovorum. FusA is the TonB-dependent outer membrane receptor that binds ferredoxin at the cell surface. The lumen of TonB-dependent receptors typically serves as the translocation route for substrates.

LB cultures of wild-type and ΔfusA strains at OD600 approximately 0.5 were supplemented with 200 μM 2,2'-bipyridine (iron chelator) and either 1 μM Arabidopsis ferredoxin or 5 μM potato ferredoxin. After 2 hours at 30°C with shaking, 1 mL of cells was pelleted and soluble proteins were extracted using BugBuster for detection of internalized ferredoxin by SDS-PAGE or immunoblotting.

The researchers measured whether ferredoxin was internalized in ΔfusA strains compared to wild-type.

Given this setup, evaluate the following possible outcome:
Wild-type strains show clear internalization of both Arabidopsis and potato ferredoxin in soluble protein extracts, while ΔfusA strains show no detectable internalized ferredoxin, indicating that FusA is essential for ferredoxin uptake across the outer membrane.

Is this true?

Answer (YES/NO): YES